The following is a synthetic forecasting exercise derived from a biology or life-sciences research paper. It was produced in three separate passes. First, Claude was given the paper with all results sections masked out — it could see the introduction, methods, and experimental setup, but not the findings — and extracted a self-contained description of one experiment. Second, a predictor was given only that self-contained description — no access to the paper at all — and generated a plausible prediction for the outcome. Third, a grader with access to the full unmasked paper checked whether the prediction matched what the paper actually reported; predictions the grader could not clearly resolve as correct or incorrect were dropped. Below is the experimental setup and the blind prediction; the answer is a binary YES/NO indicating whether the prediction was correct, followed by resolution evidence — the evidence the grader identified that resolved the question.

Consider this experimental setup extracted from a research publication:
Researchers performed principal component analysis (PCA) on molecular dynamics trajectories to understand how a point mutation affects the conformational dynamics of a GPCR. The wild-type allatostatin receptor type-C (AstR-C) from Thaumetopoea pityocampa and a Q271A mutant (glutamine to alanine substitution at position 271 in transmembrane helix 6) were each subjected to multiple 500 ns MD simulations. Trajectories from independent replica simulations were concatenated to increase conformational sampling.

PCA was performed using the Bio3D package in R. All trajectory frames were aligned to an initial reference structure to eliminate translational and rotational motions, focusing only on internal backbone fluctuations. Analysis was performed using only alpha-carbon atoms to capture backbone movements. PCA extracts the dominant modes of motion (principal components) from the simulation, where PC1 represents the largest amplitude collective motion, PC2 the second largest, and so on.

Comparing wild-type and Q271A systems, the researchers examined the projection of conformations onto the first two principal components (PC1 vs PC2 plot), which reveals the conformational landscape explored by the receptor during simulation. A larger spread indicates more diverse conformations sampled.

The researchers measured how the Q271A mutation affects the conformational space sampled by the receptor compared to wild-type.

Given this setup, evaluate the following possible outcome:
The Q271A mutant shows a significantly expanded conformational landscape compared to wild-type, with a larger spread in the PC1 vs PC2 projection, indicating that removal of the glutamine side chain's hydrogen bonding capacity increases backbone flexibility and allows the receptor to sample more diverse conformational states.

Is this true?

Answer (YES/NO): NO